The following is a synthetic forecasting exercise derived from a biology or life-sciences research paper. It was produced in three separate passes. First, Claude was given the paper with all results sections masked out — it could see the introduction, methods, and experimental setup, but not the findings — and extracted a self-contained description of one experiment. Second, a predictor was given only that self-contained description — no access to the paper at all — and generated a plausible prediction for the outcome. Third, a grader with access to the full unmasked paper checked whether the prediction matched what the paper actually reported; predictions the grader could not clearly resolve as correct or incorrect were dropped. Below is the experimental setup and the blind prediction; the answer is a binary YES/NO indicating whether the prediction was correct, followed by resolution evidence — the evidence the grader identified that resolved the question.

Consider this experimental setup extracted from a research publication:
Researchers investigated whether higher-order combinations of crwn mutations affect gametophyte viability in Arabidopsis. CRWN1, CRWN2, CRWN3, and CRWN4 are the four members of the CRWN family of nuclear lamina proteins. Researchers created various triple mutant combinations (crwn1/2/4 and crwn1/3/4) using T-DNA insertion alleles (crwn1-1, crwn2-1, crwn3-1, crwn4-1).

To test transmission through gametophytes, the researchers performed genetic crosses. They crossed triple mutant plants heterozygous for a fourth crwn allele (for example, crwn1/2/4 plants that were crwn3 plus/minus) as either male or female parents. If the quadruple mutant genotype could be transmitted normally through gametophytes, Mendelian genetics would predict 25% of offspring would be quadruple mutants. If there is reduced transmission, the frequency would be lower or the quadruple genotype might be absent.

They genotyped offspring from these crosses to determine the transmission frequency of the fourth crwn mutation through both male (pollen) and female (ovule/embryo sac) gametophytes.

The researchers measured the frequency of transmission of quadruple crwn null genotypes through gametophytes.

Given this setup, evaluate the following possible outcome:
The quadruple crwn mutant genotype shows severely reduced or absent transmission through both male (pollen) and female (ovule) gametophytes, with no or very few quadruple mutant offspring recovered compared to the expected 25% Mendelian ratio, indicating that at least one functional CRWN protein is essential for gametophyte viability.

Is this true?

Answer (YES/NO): YES